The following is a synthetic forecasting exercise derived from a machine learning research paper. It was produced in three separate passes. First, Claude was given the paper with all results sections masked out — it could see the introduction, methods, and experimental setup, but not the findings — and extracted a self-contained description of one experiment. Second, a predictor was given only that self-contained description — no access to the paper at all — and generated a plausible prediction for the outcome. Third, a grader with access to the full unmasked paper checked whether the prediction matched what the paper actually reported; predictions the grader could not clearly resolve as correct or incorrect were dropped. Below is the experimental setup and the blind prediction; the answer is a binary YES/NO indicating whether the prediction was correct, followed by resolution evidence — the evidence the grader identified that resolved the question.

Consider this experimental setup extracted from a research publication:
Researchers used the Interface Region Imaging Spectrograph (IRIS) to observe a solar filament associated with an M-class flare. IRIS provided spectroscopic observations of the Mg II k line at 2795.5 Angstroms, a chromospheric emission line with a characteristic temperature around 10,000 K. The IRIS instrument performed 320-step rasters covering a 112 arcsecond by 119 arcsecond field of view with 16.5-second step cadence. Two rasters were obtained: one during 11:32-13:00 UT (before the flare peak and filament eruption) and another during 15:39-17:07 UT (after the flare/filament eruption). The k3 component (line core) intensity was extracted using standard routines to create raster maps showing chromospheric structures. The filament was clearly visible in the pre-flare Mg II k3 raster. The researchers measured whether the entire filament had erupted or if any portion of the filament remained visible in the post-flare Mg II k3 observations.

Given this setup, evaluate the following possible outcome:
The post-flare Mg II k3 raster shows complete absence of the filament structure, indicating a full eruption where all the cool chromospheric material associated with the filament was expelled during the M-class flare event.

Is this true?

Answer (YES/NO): NO